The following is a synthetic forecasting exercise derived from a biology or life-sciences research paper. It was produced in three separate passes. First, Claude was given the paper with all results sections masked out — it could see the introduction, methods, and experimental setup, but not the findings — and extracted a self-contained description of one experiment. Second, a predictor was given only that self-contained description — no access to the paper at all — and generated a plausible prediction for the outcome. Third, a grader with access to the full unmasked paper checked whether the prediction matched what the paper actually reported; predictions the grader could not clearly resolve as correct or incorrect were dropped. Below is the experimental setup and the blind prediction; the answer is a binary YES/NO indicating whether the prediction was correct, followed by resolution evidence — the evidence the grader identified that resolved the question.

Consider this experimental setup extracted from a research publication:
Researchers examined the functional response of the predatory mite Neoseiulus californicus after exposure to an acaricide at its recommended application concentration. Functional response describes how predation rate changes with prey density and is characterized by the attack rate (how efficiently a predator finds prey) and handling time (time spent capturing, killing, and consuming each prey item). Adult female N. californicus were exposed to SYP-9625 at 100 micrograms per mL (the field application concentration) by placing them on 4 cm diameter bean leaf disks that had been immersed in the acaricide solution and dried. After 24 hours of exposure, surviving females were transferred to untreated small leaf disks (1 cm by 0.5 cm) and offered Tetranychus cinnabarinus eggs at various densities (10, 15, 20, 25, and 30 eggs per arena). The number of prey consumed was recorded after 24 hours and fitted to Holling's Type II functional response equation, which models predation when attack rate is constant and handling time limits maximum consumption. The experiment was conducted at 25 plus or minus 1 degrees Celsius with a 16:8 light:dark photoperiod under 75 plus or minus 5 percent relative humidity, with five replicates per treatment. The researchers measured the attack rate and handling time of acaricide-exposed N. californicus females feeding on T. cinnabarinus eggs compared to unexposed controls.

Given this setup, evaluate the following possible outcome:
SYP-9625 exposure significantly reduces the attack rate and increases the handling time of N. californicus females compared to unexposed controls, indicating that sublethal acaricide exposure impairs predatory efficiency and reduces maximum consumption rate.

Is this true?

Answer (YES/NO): NO